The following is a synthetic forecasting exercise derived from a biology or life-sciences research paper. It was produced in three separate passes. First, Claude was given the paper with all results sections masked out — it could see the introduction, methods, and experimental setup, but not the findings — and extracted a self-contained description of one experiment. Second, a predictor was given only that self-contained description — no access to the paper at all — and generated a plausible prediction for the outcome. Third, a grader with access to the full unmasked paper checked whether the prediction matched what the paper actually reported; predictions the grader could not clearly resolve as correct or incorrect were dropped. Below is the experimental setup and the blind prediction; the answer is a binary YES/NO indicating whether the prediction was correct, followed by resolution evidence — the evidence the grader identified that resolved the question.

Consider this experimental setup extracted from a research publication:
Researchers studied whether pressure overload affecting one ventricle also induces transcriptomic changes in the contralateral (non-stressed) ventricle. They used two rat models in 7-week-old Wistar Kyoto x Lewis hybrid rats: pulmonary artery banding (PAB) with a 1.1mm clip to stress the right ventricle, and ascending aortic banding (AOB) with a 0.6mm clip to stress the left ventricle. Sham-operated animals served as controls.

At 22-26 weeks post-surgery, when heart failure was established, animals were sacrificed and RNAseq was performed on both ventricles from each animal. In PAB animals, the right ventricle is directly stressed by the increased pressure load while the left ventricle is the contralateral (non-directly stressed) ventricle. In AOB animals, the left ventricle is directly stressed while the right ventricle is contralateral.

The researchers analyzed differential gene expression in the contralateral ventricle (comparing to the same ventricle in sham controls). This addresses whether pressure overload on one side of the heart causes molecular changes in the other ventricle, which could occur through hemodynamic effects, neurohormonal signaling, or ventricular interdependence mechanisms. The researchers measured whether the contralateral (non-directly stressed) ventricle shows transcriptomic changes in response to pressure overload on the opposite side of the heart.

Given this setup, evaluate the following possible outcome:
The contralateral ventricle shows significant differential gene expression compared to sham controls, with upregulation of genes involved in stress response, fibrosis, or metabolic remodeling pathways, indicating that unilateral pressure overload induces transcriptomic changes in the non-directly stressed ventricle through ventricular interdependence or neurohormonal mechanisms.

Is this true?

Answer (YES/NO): NO